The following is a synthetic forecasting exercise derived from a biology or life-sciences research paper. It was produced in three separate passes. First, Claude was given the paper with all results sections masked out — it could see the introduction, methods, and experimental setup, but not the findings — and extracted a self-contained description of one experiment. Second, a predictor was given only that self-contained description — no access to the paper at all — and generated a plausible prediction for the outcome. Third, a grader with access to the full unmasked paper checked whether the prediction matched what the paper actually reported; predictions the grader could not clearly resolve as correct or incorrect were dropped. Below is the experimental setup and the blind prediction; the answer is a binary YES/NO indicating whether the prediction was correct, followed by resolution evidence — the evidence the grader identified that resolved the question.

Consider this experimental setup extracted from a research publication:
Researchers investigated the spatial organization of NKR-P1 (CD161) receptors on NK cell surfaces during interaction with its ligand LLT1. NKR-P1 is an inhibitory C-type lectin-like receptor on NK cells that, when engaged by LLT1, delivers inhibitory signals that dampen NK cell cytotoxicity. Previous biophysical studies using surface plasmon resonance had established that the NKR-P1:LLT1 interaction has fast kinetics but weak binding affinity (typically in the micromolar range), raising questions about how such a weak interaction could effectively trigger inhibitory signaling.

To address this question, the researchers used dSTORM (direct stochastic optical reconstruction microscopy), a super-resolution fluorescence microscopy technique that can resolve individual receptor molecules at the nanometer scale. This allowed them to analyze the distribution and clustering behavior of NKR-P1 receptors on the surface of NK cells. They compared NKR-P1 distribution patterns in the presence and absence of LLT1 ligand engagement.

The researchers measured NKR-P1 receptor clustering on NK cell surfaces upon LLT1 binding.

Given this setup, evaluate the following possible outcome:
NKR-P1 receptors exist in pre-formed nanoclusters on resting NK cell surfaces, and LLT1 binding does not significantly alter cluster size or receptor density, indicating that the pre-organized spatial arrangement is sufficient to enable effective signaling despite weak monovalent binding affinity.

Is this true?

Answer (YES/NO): NO